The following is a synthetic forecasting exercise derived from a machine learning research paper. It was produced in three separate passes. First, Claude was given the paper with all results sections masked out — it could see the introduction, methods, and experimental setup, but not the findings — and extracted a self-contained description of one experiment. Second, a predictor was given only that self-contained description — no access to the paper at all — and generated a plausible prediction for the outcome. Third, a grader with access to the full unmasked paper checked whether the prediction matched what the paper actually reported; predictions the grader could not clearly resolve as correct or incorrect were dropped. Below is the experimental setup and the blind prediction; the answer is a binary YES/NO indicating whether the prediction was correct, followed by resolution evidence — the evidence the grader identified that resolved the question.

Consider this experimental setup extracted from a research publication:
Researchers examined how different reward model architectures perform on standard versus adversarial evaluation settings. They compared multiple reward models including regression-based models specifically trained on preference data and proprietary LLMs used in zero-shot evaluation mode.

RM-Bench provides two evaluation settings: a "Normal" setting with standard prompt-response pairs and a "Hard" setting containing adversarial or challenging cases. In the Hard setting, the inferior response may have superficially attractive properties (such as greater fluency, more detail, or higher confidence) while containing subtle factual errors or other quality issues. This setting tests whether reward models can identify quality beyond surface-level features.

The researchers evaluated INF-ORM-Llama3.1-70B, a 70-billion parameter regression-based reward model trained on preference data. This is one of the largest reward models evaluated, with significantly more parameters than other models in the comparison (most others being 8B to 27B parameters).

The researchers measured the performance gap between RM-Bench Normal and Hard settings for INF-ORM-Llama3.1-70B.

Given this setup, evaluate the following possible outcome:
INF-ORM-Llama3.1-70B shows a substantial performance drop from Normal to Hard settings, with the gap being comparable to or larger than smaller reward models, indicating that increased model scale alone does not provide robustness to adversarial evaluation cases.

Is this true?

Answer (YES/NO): YES